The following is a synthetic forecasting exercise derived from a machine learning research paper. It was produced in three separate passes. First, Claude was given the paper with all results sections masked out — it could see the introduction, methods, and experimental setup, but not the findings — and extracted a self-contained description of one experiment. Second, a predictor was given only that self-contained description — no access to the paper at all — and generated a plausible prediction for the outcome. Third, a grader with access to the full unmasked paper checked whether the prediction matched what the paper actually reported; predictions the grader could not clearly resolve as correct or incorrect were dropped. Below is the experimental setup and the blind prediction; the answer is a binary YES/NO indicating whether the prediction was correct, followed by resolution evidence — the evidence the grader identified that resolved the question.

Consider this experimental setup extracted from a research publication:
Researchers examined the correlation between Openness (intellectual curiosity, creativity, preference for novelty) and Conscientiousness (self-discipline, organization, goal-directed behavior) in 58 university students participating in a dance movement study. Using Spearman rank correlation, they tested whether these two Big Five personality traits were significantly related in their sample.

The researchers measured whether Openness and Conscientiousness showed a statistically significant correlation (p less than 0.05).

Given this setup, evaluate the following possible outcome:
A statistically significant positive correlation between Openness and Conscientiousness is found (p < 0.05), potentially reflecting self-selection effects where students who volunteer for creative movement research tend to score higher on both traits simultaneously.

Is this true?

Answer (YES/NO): NO